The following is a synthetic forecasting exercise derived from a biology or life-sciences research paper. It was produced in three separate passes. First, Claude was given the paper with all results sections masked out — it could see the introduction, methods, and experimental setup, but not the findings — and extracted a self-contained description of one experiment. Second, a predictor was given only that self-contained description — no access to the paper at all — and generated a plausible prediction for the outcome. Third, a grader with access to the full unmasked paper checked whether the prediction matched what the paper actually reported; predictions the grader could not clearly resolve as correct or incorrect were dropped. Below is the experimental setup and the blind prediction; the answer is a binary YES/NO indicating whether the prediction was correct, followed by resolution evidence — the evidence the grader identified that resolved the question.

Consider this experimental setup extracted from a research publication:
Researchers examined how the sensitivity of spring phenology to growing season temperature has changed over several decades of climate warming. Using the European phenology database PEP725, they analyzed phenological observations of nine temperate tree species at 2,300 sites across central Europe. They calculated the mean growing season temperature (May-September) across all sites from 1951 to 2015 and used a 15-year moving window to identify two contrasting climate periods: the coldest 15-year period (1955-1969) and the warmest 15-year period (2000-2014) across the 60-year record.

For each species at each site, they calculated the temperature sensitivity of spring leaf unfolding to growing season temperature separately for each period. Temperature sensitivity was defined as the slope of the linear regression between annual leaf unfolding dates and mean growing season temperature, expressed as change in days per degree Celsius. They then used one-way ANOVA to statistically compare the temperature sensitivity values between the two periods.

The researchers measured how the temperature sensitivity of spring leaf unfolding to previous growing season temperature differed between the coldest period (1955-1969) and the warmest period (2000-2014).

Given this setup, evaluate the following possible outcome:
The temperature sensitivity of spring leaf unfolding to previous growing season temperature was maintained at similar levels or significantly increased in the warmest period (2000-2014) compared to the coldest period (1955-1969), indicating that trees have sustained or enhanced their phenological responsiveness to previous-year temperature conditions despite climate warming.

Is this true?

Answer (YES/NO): NO